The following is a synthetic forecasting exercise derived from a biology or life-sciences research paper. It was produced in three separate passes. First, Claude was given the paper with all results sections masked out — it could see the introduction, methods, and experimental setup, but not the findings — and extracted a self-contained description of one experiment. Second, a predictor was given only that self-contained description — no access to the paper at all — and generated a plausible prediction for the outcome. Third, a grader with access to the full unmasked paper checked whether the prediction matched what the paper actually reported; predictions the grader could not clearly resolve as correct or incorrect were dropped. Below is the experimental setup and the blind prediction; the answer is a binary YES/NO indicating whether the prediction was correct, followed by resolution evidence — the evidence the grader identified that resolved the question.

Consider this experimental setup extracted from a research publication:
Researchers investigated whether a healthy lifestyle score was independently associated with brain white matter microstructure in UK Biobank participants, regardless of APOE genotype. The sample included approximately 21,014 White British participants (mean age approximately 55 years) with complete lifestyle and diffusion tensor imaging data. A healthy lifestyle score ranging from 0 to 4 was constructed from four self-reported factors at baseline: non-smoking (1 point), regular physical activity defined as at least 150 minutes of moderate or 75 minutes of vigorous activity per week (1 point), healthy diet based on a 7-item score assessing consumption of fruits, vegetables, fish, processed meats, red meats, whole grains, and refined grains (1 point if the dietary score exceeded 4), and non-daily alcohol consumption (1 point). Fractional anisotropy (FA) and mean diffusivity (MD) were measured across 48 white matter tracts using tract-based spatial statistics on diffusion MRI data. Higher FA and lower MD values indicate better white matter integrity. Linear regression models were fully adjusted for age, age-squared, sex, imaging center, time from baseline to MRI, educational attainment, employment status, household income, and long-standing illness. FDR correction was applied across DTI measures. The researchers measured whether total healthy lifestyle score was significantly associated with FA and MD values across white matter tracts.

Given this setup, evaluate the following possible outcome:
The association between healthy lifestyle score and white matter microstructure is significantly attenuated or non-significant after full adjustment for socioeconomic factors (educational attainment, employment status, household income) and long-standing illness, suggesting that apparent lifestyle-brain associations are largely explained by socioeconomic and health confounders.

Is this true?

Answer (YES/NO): NO